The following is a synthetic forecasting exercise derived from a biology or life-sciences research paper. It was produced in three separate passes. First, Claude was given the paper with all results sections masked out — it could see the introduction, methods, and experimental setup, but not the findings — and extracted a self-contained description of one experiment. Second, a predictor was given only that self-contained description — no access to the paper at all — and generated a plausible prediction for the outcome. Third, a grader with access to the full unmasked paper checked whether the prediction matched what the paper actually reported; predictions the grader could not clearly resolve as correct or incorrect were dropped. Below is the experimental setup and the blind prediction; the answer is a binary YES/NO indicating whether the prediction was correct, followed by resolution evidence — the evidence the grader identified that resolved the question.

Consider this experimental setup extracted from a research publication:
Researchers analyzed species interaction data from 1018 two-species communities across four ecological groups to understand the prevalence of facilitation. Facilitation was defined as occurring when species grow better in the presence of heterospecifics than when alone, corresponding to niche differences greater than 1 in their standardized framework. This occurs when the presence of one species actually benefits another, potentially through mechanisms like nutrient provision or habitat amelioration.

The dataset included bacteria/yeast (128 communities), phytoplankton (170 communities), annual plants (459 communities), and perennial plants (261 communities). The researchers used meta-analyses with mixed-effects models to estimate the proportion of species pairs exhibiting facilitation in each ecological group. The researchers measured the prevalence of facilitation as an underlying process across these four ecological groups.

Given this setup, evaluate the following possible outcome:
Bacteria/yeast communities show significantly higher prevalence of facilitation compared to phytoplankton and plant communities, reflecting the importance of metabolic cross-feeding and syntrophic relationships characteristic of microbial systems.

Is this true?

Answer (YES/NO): NO